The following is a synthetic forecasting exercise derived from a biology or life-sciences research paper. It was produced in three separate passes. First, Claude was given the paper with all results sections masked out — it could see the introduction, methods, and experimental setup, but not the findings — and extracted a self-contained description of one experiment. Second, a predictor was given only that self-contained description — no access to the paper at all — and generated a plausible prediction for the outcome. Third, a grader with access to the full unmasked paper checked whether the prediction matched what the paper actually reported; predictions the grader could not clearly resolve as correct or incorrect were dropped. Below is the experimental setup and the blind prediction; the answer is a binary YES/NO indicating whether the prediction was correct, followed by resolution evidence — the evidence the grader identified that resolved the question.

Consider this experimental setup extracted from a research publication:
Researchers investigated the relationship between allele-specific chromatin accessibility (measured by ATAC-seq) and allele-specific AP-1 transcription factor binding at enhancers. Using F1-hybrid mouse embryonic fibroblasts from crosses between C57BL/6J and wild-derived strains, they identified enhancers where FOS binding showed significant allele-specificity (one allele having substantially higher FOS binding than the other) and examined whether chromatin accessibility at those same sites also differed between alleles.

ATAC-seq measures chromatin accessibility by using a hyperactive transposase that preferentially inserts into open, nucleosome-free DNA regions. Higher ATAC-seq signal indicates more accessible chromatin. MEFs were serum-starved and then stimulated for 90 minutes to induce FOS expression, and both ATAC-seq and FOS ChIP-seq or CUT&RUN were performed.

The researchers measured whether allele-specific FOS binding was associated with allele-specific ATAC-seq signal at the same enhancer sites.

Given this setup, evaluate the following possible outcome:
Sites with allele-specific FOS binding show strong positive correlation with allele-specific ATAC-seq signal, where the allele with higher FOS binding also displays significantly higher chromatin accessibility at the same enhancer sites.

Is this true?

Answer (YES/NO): YES